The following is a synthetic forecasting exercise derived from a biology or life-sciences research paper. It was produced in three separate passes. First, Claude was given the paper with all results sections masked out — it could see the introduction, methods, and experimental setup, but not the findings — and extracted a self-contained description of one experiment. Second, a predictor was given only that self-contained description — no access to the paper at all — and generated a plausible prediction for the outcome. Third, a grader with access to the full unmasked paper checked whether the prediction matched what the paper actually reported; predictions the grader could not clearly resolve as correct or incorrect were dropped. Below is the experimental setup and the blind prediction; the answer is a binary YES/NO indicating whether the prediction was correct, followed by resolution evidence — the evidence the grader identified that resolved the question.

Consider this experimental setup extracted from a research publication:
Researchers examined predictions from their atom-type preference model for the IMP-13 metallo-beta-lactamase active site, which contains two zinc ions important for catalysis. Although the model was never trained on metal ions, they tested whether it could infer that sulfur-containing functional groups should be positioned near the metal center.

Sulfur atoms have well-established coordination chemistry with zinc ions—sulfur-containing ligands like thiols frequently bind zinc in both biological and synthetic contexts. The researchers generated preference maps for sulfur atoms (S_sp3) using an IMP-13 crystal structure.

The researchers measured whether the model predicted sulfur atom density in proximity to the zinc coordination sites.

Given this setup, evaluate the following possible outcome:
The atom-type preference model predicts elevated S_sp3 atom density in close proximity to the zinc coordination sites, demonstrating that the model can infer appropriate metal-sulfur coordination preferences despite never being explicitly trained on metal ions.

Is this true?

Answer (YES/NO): YES